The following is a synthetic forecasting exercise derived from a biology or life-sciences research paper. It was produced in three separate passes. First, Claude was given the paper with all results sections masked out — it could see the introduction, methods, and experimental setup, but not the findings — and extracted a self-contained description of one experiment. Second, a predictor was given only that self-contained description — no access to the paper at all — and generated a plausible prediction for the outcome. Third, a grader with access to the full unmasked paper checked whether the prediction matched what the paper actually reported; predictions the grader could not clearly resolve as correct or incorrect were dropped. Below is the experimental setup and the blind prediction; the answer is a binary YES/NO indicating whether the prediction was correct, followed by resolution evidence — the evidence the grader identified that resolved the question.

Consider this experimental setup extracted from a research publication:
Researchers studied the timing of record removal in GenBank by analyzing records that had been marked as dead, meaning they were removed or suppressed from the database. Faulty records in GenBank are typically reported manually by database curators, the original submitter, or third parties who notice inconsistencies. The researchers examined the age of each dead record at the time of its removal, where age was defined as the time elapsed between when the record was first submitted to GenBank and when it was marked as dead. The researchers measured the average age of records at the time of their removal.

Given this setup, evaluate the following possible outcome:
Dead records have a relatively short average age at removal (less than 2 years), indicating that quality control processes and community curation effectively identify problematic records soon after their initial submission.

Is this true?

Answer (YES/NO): NO